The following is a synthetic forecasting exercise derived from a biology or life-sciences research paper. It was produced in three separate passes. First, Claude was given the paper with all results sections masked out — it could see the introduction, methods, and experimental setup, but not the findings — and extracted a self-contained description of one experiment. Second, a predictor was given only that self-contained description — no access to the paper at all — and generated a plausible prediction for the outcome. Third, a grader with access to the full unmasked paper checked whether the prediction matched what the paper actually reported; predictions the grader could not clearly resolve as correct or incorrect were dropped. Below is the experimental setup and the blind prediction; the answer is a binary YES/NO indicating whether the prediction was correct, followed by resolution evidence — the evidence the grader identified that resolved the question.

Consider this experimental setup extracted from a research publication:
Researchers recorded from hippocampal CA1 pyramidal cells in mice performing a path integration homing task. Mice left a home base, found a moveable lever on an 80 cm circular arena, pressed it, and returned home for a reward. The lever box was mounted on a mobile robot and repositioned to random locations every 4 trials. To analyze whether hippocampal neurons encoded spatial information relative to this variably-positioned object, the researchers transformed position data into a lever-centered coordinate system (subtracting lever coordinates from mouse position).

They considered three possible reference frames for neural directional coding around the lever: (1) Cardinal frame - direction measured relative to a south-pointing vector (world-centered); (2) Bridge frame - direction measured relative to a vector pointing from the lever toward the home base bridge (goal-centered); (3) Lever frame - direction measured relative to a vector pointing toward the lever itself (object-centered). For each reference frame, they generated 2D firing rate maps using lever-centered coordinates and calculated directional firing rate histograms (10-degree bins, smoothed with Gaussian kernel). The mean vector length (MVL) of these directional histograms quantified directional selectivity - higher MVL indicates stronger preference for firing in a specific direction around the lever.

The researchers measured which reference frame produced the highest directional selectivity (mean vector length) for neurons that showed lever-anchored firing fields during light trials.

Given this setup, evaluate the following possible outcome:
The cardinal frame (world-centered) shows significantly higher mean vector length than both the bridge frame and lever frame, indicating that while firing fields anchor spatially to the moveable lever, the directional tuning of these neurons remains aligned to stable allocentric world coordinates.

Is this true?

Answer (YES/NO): YES